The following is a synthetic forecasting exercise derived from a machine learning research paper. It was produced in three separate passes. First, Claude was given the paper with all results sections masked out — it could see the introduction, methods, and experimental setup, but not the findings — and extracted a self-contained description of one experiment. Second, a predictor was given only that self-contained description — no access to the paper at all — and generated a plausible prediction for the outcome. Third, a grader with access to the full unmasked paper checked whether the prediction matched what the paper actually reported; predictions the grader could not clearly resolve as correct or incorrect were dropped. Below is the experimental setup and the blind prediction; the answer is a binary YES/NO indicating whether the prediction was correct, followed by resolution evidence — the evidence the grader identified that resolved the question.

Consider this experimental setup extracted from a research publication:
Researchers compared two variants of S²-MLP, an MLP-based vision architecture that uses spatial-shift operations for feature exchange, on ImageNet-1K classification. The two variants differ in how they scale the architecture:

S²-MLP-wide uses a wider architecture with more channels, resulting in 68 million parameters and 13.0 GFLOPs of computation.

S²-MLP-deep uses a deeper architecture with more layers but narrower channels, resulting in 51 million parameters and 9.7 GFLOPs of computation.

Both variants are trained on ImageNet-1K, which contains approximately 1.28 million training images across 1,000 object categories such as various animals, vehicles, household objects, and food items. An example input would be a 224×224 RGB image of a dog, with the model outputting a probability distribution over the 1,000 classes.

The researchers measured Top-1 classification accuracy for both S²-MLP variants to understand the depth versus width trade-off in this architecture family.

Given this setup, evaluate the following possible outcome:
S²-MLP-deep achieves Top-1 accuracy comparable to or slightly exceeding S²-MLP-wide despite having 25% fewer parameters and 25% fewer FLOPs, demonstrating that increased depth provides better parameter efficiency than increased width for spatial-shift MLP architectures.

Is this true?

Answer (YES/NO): YES